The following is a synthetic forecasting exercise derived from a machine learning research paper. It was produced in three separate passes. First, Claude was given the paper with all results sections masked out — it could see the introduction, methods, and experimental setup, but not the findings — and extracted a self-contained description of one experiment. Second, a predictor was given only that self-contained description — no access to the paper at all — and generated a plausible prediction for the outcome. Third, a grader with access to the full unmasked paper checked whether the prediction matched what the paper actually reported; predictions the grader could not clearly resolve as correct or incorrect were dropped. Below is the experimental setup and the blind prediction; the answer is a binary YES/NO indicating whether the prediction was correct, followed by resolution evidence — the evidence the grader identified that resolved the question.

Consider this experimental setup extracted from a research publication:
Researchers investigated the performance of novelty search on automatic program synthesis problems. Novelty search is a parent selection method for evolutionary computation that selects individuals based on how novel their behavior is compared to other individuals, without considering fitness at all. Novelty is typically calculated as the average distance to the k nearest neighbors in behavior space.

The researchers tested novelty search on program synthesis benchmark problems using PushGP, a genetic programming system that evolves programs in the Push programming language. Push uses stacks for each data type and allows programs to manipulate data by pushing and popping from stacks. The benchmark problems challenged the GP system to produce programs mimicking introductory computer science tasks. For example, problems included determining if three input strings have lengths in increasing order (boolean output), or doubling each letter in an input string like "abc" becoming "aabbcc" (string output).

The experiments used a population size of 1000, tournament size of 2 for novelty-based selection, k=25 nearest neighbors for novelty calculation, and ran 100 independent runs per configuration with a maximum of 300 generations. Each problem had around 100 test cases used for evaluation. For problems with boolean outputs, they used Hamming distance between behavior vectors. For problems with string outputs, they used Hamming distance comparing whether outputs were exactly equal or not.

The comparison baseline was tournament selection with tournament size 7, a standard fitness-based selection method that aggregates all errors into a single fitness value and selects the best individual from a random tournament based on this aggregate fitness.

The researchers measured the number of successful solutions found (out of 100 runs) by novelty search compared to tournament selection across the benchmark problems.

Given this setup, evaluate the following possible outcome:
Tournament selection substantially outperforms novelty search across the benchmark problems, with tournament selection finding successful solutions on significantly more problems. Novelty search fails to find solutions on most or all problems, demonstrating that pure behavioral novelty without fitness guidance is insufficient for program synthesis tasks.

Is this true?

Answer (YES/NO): NO